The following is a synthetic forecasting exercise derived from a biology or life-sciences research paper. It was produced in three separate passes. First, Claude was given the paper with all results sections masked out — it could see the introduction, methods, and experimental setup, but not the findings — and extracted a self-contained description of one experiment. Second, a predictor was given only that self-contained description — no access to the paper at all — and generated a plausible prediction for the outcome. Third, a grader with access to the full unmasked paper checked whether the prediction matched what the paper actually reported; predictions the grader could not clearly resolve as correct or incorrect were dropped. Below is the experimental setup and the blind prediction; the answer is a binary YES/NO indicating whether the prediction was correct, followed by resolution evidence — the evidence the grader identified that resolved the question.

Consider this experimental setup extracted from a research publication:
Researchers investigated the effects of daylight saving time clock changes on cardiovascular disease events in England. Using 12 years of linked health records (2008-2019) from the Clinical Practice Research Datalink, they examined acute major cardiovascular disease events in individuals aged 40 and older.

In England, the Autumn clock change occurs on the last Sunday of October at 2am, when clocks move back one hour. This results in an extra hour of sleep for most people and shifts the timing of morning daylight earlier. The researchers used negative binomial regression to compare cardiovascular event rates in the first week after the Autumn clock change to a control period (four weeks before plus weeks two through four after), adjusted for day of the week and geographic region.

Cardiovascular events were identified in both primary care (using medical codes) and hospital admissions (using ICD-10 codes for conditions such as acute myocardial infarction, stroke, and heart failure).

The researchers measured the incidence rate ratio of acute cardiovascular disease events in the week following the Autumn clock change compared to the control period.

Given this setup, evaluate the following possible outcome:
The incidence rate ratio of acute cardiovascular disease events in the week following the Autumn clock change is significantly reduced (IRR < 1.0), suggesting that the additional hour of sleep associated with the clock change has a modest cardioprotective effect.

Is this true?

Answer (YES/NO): YES